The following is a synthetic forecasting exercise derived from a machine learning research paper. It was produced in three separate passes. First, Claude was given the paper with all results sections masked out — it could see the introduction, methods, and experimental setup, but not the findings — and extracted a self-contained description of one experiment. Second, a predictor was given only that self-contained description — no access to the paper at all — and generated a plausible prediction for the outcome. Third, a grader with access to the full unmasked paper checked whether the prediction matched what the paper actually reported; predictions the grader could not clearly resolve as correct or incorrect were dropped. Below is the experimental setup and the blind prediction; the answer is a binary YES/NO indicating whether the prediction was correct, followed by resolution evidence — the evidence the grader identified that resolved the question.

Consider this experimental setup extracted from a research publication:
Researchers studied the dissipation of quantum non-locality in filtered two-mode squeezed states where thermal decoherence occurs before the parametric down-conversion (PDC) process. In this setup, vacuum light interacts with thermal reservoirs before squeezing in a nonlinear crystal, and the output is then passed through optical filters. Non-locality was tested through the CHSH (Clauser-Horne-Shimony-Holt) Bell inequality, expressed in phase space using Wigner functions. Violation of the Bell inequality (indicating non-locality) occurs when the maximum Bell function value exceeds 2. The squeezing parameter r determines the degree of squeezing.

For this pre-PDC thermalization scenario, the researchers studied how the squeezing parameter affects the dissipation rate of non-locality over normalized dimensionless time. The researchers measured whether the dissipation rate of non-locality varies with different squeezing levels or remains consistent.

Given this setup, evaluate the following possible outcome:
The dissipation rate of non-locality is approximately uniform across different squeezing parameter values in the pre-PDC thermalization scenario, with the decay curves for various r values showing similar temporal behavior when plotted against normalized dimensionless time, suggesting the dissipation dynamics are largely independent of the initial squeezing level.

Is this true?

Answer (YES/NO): YES